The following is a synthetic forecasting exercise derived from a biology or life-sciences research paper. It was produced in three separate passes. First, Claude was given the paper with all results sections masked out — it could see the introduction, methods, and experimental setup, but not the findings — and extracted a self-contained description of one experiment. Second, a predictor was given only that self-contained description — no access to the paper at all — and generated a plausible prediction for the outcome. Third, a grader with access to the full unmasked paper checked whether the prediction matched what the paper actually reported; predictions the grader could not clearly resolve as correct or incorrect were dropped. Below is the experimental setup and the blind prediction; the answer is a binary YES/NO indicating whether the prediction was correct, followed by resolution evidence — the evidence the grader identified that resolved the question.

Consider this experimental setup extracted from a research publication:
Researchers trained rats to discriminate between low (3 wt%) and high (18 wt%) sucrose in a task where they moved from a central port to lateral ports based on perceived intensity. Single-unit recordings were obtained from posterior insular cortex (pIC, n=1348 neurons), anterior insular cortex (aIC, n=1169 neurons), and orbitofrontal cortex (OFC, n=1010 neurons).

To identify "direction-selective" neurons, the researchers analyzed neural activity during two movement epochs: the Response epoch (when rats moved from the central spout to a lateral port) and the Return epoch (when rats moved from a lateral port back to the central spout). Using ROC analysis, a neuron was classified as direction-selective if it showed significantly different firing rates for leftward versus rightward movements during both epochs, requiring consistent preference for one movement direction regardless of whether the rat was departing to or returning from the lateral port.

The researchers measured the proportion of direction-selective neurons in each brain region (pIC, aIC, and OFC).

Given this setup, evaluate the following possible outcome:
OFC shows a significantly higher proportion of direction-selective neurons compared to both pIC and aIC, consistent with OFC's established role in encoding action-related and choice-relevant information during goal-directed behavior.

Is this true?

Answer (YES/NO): YES